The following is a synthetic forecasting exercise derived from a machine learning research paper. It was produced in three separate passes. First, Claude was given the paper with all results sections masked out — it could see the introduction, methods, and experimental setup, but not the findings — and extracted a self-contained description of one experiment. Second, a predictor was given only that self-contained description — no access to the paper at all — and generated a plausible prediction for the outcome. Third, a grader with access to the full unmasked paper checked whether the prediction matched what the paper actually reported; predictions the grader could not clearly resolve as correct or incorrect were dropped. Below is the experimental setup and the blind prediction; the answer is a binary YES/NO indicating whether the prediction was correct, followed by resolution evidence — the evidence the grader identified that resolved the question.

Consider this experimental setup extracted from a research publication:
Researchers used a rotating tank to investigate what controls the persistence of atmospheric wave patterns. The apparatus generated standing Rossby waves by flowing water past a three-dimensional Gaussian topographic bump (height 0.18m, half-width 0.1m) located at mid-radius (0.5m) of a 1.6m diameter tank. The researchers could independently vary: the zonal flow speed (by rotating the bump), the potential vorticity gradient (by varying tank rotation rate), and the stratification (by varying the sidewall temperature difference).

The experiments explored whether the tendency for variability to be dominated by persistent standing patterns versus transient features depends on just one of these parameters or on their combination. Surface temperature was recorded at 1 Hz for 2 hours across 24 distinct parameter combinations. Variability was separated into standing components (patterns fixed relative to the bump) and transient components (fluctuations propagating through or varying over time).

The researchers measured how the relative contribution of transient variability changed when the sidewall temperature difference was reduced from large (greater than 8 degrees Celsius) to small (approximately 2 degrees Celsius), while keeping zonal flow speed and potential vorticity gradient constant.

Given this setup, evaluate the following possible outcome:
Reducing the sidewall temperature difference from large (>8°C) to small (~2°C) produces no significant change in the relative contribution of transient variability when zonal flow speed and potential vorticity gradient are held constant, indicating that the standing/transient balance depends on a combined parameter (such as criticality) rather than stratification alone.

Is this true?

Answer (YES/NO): NO